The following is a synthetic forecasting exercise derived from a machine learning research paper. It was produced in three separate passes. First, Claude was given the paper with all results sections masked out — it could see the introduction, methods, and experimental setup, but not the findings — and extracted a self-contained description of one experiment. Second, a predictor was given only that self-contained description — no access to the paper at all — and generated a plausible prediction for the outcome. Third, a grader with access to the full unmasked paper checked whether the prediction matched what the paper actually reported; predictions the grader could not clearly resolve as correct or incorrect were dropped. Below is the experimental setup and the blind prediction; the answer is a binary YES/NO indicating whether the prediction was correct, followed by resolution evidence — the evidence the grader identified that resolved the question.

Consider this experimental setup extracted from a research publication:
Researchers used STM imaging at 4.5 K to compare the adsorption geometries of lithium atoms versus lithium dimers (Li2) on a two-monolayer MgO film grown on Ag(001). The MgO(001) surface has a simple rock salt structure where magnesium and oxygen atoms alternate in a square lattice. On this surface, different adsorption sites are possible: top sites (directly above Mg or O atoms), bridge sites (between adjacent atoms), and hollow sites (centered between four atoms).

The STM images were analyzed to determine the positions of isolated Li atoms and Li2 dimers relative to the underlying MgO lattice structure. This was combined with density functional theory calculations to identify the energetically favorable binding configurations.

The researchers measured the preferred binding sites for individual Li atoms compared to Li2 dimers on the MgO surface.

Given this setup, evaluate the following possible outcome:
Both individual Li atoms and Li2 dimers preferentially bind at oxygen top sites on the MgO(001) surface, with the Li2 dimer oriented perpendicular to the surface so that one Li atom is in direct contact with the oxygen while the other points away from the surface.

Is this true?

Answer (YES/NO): NO